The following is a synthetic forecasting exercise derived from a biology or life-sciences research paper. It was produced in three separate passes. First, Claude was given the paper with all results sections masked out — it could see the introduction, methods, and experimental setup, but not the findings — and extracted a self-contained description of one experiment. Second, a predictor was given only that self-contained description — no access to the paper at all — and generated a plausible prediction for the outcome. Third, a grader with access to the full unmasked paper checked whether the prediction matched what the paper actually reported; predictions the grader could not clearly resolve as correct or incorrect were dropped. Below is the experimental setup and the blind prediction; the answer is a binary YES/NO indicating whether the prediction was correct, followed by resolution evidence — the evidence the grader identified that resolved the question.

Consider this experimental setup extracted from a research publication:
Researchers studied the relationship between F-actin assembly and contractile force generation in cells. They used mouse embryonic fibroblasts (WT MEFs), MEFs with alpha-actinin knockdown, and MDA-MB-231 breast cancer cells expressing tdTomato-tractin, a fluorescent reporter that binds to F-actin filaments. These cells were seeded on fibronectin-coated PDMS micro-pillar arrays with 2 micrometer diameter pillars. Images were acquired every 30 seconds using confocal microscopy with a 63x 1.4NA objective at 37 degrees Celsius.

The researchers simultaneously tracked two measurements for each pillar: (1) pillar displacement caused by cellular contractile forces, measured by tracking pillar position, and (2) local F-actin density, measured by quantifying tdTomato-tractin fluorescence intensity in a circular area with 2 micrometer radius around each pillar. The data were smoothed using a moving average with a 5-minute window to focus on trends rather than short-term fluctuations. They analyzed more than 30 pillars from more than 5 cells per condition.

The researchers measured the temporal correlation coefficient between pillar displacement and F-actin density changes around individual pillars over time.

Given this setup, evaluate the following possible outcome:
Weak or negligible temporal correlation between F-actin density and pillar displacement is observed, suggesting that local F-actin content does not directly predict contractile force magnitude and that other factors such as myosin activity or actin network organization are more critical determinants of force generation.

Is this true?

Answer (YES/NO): NO